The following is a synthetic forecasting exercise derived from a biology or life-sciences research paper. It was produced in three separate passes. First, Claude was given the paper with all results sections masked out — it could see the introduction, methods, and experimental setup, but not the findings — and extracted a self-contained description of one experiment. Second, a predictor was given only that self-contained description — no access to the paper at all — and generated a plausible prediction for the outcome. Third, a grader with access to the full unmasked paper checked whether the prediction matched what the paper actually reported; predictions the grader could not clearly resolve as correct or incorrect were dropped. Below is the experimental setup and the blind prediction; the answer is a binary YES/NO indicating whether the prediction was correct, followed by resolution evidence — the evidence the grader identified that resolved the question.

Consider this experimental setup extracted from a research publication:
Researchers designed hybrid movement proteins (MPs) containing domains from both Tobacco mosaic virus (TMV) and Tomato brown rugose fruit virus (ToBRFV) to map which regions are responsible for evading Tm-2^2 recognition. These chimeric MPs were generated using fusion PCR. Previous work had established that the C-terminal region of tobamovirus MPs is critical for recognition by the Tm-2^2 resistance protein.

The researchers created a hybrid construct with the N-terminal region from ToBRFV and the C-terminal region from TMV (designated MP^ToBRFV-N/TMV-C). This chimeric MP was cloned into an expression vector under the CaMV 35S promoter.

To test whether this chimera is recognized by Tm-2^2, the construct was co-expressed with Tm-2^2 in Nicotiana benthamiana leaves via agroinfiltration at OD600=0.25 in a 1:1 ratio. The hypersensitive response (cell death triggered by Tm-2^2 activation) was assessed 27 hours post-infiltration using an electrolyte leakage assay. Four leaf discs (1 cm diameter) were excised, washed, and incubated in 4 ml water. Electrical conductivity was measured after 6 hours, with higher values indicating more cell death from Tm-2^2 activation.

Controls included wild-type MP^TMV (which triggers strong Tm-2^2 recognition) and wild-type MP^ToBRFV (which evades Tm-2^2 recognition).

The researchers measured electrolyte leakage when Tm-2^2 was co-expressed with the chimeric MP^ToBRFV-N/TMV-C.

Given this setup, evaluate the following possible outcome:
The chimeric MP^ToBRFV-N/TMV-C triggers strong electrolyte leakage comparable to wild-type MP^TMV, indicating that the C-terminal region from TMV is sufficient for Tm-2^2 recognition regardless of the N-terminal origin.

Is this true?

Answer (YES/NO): NO